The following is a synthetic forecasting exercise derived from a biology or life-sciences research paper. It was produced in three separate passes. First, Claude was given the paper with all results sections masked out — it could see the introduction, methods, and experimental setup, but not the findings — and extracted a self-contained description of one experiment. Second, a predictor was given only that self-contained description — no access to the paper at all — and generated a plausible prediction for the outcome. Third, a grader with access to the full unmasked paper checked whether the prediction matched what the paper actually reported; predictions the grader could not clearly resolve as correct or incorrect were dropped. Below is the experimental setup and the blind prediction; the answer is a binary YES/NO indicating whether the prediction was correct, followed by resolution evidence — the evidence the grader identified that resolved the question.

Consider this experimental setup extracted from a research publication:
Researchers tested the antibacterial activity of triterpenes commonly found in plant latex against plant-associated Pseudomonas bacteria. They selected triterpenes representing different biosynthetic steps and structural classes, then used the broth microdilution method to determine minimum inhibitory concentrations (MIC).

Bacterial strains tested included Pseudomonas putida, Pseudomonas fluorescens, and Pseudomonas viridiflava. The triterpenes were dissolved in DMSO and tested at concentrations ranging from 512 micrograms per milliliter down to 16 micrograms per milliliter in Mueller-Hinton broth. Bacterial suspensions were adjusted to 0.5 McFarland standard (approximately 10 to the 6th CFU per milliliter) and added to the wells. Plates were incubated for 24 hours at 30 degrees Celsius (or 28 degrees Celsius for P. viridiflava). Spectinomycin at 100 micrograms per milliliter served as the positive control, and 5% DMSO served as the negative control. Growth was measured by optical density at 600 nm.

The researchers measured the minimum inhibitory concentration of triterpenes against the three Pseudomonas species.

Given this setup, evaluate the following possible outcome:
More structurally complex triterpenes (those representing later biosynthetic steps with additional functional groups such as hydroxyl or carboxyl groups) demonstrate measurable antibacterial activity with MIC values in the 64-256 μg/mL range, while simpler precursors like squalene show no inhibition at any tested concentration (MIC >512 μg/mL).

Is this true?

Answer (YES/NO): NO